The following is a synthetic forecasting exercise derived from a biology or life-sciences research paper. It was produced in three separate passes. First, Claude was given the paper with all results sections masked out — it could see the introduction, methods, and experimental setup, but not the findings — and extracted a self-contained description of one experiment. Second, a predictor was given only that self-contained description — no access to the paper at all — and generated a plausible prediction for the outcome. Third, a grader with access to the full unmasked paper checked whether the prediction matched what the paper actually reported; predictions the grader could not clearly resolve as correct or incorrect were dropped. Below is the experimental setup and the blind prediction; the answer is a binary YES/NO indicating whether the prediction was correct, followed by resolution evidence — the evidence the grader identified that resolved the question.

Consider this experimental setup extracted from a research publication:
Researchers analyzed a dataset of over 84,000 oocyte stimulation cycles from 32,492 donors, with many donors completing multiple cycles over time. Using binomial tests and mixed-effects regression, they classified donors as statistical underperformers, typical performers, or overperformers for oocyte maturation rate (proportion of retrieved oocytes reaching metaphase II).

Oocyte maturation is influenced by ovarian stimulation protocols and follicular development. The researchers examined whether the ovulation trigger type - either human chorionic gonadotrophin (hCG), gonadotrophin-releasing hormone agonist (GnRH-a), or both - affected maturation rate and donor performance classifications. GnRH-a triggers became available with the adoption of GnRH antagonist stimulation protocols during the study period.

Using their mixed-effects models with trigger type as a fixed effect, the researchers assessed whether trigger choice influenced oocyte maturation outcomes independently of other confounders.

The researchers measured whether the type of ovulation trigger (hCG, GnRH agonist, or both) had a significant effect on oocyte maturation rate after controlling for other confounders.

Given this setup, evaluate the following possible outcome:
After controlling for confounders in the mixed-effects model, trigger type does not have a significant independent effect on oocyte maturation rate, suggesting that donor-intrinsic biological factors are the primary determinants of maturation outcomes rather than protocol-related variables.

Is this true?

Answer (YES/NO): NO